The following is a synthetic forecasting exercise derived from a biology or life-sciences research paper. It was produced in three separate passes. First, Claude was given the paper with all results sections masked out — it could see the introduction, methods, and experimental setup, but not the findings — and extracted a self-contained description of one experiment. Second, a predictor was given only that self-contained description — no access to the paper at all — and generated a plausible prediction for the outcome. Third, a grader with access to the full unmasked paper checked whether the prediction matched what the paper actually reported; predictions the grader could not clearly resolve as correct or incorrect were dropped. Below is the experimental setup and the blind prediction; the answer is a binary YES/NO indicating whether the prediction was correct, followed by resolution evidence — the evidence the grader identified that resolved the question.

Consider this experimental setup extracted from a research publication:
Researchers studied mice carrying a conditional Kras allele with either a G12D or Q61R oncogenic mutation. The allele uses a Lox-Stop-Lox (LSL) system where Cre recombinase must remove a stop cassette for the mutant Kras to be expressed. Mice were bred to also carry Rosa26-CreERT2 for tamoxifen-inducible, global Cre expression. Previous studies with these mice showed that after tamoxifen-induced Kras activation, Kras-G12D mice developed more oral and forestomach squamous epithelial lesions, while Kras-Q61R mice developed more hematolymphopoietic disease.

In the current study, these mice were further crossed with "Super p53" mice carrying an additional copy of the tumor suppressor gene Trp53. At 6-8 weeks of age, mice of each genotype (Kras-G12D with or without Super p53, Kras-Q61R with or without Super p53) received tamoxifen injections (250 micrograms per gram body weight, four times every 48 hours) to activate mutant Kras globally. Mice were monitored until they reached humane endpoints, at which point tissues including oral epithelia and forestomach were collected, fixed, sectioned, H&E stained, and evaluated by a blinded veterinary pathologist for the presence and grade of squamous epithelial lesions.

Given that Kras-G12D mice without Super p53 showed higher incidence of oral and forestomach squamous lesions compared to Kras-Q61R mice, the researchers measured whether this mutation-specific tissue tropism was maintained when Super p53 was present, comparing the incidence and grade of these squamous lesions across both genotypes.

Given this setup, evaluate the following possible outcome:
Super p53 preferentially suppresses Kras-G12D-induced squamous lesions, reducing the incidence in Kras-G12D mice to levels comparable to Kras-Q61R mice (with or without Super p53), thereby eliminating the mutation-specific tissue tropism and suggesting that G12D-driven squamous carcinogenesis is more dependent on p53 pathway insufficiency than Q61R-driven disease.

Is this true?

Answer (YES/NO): NO